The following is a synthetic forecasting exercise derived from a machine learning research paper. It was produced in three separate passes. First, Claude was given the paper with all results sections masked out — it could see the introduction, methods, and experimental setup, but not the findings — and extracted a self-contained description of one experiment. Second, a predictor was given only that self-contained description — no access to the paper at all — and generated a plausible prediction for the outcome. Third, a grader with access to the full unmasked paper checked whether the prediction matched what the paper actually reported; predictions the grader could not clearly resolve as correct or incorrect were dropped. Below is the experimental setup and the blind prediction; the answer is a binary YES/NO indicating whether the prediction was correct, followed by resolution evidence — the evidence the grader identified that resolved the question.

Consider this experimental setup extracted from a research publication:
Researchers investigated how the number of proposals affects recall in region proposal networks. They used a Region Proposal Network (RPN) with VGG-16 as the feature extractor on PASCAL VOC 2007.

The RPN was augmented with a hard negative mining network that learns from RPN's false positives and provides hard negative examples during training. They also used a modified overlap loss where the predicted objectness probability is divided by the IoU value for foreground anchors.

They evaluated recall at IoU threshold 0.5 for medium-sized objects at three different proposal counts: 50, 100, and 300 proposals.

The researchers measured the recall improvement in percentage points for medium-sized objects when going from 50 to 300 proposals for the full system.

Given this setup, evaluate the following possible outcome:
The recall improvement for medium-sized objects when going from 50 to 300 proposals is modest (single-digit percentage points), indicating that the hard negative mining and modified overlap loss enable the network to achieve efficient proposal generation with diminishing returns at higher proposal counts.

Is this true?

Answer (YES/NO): NO